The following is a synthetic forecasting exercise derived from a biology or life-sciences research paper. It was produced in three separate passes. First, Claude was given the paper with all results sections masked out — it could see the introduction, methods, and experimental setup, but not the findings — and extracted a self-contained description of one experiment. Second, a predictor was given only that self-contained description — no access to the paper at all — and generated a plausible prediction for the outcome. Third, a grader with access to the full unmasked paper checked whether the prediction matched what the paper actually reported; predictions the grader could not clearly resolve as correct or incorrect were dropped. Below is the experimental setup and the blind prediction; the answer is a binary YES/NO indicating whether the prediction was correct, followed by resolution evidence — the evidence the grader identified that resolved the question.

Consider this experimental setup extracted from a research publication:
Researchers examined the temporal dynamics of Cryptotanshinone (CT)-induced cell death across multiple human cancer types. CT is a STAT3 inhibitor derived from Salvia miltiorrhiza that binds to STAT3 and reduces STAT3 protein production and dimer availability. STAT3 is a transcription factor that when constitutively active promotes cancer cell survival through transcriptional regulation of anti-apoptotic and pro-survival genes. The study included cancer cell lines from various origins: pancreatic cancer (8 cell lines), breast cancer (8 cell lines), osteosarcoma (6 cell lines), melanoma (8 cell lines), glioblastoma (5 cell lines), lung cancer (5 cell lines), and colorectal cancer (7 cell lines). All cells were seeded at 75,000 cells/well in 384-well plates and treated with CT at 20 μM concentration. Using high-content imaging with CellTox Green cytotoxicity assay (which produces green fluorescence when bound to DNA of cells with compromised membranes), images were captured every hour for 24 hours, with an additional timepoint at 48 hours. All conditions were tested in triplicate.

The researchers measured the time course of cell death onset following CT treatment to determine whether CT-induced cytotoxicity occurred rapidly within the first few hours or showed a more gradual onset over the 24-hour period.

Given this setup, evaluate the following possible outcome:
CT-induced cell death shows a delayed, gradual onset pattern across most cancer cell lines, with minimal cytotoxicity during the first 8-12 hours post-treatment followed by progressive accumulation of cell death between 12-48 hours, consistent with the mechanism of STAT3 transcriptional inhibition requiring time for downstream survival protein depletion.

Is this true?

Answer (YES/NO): NO